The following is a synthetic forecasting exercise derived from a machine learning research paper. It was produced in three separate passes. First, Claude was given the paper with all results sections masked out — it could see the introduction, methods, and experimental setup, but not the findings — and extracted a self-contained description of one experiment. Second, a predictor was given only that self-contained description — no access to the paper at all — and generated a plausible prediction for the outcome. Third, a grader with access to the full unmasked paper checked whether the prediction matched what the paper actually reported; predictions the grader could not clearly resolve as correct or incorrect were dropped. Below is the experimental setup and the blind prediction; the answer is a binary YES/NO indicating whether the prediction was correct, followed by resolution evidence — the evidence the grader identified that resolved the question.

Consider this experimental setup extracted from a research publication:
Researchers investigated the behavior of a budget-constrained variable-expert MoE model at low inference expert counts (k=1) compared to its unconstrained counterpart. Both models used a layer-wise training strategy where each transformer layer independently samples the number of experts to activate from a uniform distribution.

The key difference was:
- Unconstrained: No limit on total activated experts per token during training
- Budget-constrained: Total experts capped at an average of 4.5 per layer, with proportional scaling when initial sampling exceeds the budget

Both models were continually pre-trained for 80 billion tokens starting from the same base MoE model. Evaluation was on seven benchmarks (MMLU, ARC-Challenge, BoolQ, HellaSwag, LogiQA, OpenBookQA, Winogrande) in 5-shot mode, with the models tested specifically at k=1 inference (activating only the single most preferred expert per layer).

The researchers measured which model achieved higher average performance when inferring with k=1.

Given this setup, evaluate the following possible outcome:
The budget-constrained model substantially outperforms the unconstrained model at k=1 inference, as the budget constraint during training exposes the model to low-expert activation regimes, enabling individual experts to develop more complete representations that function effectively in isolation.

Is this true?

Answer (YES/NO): NO